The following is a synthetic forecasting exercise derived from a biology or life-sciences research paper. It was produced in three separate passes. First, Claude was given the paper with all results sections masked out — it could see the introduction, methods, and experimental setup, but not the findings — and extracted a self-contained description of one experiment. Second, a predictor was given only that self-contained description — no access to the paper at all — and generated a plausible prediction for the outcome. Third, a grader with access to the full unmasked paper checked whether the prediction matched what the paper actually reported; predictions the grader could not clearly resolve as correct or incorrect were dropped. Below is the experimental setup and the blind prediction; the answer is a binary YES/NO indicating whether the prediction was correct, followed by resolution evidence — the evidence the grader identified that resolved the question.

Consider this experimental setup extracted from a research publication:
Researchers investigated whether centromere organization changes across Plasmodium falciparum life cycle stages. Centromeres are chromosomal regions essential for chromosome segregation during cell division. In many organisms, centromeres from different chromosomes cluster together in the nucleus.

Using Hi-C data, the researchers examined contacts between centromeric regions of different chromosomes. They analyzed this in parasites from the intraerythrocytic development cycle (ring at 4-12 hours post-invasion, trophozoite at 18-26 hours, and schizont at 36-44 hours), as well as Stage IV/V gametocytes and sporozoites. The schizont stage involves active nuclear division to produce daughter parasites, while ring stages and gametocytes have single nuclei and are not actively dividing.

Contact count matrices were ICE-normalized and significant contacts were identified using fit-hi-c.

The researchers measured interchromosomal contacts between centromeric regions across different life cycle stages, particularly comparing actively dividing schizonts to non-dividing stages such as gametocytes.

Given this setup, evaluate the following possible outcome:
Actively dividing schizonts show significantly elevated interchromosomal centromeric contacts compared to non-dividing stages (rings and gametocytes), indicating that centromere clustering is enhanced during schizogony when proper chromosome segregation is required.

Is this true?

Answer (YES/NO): NO